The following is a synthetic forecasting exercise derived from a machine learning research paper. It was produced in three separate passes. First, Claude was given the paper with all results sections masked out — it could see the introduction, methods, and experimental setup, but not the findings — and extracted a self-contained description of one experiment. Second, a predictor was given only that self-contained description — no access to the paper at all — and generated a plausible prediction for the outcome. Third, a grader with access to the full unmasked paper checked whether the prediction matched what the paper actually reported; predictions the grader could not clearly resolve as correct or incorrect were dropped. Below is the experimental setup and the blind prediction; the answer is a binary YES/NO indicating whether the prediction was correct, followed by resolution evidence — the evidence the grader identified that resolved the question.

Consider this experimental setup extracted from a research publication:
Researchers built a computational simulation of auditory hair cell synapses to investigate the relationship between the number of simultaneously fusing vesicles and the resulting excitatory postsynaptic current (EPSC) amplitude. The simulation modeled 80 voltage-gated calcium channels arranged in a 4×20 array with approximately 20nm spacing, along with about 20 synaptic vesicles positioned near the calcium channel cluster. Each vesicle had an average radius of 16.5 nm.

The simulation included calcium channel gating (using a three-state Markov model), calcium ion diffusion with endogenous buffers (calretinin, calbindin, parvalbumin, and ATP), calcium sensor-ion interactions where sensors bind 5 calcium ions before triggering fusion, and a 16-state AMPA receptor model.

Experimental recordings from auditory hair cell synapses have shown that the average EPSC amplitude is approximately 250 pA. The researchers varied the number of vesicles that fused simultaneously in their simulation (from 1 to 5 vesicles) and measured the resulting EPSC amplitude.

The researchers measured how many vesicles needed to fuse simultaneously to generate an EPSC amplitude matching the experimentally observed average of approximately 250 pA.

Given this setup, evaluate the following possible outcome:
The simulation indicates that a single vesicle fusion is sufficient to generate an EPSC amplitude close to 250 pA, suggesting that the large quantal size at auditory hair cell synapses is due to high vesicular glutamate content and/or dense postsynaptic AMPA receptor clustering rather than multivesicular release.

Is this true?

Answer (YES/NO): NO